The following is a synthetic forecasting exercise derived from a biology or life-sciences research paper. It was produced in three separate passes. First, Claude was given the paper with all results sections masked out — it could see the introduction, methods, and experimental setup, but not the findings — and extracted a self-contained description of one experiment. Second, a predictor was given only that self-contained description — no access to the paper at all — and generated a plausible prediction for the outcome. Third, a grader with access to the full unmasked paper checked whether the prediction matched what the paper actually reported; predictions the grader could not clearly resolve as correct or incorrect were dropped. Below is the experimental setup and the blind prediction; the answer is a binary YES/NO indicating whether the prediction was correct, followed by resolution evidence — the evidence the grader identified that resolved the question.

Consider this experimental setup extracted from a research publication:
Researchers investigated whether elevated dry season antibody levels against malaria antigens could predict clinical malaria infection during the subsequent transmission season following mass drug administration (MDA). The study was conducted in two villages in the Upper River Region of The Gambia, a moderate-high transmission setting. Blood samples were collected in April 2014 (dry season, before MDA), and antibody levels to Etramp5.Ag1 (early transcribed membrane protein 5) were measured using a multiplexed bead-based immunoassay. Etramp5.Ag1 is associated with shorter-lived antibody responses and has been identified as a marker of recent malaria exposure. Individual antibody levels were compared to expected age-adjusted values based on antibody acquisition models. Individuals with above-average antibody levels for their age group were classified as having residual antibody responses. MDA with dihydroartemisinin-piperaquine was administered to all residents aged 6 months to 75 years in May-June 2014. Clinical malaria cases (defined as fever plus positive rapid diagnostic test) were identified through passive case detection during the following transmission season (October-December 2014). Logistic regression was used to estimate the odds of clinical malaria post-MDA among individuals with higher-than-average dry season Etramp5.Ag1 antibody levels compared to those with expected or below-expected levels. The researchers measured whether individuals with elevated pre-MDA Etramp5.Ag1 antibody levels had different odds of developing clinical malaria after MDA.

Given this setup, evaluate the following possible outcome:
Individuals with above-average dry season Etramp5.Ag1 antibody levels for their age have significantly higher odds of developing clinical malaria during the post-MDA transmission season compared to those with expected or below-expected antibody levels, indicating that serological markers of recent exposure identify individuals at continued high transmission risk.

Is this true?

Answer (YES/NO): YES